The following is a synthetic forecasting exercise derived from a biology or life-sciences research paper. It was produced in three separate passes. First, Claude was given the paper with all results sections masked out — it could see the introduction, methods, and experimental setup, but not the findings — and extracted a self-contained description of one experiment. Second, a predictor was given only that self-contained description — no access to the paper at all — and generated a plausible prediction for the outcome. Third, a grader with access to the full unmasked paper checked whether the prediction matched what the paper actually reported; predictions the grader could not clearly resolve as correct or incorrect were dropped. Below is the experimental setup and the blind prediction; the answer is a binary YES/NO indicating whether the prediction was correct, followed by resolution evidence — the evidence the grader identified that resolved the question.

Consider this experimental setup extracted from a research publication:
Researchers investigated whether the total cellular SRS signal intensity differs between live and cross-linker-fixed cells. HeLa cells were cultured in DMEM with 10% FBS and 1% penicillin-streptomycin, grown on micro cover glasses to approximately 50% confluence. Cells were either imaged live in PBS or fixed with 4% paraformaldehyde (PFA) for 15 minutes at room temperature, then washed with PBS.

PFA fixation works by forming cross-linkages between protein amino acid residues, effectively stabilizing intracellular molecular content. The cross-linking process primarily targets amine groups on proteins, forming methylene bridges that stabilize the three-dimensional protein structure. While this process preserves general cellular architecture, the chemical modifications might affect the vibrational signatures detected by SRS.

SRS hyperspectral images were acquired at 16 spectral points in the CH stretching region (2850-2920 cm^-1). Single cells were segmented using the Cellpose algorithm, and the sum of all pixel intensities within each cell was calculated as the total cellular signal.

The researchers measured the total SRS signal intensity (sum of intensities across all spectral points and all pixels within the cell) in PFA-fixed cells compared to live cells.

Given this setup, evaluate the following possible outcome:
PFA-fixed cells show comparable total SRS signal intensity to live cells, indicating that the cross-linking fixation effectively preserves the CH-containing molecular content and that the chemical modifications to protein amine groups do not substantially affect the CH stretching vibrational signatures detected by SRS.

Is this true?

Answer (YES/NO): NO